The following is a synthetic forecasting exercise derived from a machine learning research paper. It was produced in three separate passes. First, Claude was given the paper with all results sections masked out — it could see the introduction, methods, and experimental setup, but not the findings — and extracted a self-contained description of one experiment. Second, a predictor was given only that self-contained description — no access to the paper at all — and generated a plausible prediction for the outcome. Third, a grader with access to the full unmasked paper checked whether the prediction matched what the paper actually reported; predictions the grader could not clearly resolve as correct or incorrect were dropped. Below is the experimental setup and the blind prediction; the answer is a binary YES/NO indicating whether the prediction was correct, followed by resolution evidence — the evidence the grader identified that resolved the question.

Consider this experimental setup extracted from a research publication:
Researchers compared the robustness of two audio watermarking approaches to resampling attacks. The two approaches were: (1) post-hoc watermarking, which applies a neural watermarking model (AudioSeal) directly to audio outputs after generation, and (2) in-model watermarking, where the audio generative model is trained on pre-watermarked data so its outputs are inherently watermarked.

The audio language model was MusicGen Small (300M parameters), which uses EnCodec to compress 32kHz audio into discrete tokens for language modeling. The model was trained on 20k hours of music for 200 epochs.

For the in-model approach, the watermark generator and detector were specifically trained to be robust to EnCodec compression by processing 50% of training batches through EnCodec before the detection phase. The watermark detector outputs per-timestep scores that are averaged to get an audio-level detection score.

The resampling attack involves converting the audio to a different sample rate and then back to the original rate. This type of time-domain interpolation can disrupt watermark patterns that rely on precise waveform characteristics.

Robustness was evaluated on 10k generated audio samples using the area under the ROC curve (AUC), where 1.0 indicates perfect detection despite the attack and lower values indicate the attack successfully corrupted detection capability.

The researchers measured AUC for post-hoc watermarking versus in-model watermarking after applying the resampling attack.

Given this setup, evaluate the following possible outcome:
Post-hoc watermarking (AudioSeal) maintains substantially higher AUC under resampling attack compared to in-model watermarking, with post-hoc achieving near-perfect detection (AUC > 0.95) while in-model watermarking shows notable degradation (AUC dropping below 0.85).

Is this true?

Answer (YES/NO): NO